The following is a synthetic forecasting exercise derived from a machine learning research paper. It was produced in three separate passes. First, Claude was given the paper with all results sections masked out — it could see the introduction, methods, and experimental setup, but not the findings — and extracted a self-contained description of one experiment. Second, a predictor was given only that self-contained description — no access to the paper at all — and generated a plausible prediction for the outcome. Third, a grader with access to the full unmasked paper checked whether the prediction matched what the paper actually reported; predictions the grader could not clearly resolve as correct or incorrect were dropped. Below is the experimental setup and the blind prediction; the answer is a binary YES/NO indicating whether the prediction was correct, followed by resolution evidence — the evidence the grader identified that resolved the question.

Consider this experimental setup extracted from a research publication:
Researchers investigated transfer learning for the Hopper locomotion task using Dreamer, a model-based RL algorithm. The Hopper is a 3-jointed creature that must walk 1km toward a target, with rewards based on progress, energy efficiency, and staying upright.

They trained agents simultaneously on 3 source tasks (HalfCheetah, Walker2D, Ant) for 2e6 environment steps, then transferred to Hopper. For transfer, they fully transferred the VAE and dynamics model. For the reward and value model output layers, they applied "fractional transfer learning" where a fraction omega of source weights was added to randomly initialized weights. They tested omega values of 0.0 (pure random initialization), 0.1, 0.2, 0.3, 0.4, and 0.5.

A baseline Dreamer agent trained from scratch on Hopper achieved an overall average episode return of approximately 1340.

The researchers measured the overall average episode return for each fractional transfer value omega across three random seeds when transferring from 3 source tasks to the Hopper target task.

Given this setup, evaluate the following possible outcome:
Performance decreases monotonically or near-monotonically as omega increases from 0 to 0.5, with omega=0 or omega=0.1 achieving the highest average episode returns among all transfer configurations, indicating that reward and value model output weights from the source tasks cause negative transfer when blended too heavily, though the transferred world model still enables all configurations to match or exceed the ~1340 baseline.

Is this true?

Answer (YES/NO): NO